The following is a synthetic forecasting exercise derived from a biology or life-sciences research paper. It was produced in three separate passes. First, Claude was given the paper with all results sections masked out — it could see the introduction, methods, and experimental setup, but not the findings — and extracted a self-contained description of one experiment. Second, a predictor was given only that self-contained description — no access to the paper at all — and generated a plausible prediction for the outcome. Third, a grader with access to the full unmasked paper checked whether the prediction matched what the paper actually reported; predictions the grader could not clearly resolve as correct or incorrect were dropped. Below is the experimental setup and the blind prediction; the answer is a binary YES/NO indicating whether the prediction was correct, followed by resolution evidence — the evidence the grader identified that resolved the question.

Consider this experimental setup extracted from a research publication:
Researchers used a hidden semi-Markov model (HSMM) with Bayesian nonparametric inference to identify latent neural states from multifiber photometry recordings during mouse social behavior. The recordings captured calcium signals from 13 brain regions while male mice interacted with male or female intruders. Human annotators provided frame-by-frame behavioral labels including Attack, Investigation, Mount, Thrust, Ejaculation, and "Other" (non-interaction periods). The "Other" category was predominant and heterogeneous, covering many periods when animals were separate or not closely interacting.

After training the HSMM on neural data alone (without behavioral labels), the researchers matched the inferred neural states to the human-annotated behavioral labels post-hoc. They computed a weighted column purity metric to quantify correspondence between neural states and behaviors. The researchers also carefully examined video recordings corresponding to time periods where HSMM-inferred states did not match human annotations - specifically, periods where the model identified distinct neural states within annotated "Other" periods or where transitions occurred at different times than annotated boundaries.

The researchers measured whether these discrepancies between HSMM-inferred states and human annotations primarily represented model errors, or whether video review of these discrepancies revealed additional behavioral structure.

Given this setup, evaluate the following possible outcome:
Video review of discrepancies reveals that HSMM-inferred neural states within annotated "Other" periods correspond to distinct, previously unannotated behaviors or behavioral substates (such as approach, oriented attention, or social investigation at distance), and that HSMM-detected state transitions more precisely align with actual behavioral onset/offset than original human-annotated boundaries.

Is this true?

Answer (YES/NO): YES